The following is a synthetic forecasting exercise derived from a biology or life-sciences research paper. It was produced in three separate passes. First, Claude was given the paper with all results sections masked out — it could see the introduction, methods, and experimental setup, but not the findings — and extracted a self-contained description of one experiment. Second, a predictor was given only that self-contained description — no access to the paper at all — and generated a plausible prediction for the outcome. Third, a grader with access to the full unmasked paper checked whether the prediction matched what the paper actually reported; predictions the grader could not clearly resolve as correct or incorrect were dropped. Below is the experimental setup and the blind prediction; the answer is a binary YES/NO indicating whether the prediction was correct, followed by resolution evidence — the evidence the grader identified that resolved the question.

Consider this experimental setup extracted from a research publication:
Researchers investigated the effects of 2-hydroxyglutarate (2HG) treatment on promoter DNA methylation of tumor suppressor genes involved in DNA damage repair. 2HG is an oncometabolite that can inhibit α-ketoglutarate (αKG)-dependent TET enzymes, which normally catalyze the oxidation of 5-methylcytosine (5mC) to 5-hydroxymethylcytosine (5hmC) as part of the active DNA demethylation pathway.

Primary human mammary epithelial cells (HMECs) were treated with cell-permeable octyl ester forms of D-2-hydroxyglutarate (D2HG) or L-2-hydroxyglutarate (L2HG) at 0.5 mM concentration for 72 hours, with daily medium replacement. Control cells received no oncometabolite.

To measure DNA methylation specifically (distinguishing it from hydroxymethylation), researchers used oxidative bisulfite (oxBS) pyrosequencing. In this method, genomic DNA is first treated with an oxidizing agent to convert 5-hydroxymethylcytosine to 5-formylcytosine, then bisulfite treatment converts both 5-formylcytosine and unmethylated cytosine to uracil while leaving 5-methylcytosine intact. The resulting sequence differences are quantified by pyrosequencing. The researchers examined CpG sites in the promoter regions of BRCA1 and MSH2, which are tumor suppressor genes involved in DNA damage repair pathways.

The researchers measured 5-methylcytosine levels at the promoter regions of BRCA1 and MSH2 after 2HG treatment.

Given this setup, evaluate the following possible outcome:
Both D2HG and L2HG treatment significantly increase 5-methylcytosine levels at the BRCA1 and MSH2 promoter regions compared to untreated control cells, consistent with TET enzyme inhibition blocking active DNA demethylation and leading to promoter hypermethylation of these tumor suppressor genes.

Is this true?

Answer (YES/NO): YES